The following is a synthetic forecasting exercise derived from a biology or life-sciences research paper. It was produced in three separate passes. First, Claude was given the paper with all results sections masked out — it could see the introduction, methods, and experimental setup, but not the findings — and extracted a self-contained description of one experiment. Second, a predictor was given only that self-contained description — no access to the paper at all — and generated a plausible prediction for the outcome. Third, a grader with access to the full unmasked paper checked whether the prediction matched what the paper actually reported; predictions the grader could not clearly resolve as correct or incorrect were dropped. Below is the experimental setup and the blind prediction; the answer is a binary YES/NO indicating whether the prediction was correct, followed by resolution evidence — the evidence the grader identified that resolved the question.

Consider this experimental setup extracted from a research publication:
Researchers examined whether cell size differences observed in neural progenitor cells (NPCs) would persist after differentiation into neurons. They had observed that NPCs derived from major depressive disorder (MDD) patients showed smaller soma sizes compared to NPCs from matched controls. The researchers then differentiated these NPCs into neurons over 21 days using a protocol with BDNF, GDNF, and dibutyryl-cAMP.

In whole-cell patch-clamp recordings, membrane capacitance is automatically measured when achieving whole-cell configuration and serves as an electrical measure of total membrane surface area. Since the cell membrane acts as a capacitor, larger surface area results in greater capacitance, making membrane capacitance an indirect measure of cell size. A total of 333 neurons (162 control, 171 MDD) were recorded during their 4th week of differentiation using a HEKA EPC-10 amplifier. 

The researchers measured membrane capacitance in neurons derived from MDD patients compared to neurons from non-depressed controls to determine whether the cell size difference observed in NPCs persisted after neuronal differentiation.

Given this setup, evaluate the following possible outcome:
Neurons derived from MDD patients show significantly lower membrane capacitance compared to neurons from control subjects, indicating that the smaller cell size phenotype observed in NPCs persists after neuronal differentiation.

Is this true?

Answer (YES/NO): YES